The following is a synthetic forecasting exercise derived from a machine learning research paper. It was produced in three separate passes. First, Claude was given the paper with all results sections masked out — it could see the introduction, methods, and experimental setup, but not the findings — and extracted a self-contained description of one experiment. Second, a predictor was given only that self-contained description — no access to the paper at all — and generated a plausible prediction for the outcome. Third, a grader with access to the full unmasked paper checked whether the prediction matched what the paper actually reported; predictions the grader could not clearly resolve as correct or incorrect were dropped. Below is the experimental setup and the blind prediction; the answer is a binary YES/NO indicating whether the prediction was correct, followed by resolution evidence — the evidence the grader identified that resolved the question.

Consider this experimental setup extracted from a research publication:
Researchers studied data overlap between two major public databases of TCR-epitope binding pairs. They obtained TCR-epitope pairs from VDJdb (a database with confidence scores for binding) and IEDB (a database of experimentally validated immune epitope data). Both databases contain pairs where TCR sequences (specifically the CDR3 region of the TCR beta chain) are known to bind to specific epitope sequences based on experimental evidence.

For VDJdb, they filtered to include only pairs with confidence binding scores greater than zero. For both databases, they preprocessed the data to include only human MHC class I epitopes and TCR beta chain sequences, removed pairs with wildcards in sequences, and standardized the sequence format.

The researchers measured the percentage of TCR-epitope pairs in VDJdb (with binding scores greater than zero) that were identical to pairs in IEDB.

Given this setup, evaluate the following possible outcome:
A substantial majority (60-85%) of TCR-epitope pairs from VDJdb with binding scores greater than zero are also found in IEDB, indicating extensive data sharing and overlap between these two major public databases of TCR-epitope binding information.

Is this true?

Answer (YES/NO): NO